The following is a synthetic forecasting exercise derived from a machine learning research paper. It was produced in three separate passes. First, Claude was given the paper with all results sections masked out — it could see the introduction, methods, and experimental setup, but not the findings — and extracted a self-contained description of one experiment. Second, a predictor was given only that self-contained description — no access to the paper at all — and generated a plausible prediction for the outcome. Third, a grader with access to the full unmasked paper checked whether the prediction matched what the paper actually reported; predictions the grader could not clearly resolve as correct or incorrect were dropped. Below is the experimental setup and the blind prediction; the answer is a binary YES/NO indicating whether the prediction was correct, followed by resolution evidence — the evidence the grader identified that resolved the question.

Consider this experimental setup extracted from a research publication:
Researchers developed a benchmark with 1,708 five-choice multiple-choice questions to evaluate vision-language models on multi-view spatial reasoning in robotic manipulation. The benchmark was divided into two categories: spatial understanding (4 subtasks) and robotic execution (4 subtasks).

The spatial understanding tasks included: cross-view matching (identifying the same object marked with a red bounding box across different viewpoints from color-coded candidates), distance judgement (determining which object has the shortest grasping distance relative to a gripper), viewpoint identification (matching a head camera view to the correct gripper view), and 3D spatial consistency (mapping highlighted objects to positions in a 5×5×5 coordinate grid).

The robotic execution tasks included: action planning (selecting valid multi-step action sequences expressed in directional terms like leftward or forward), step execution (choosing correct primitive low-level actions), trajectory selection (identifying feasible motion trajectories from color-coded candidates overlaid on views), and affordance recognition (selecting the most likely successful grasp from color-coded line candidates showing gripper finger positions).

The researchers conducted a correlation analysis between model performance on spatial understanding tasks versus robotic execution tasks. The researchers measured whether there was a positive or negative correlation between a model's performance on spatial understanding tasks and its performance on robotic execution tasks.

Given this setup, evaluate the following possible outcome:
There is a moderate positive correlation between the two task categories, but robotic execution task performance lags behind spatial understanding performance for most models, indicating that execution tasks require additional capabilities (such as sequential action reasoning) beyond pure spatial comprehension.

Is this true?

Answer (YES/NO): NO